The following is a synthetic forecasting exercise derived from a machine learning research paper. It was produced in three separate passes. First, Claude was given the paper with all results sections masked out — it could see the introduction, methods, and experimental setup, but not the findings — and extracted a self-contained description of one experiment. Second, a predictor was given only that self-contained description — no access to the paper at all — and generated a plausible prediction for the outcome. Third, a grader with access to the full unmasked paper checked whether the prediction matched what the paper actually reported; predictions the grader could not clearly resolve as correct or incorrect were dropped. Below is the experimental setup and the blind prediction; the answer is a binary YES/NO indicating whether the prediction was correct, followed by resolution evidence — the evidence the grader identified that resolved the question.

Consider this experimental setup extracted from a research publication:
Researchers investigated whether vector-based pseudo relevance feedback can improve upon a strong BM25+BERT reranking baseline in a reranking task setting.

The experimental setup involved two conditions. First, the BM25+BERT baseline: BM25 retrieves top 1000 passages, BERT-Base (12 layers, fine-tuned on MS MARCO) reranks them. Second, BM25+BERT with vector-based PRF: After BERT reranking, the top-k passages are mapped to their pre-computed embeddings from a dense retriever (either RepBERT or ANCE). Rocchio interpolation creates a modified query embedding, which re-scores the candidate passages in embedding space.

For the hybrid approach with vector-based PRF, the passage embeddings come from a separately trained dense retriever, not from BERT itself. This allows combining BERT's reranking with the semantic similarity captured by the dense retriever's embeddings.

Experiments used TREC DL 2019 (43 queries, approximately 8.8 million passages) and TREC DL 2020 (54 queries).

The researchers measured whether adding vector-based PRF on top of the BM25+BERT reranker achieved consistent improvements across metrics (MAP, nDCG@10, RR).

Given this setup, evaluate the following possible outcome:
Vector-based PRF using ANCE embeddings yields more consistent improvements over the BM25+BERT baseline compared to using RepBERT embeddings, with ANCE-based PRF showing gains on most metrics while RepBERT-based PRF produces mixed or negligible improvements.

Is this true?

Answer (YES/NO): YES